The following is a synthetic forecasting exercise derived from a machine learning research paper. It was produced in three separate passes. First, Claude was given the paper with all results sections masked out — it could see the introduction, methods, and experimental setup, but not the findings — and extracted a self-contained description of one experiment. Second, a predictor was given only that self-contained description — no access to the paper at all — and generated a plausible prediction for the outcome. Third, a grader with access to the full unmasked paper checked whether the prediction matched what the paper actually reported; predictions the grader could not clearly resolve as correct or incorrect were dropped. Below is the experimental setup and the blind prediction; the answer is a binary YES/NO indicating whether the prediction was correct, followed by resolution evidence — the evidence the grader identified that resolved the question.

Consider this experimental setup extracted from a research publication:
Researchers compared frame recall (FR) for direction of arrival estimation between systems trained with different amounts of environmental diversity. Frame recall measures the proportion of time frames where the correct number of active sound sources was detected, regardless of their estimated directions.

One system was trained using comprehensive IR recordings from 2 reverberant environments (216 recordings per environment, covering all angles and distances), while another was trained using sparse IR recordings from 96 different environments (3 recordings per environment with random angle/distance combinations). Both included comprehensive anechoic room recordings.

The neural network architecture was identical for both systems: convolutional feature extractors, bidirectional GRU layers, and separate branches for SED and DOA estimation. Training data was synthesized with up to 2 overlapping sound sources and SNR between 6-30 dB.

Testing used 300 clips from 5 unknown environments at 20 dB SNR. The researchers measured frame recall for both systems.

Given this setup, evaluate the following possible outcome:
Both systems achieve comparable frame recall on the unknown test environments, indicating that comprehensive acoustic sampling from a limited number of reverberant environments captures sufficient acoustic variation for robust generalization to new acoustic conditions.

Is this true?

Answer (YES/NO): NO